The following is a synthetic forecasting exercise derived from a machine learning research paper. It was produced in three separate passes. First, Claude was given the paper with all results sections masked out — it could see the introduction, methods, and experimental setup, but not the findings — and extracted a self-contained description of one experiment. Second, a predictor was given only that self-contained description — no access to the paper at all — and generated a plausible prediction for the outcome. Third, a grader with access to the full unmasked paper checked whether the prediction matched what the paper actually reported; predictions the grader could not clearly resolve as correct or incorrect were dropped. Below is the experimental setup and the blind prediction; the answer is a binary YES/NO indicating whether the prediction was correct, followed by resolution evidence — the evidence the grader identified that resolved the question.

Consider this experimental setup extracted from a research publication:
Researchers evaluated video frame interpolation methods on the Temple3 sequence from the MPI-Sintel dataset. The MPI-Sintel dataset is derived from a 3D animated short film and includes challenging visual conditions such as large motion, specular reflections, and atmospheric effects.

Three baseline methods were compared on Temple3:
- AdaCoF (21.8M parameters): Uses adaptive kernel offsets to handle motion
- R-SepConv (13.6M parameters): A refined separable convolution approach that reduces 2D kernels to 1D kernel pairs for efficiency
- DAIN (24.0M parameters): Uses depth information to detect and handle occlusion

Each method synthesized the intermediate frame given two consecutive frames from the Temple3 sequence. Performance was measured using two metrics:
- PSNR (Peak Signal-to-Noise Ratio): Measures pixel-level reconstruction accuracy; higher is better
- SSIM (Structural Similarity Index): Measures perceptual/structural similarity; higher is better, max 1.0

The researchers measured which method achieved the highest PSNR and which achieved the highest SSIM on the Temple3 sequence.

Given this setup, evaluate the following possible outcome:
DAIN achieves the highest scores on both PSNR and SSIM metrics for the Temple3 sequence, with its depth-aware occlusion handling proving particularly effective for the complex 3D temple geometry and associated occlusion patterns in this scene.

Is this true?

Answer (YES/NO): NO